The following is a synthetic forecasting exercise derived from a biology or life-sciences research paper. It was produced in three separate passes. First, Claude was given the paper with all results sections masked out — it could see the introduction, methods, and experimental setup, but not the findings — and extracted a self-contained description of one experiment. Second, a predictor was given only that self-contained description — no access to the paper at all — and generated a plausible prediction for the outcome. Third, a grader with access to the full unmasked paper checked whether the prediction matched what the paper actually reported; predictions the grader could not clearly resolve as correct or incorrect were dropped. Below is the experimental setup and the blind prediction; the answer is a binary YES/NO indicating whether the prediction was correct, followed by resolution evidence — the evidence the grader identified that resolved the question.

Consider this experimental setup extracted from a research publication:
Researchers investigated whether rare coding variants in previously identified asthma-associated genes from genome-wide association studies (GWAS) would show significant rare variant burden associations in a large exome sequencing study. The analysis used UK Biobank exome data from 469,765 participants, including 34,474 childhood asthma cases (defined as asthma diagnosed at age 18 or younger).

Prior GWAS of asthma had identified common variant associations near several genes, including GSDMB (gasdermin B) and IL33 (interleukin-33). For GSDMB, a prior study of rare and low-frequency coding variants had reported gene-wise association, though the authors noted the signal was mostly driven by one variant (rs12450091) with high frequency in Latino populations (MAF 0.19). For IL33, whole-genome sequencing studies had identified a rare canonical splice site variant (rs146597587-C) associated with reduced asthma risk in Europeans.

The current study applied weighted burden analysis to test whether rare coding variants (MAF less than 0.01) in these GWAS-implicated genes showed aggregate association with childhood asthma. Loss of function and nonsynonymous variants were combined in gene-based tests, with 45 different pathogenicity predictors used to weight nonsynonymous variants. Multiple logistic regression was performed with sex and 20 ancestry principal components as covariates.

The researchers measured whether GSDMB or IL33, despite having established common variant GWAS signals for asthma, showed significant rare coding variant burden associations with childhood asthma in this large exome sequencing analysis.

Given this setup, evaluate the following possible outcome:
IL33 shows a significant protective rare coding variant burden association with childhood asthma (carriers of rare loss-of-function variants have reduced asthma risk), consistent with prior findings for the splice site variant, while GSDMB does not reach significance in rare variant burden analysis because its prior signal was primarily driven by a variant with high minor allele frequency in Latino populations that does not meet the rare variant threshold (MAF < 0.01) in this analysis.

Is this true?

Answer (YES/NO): NO